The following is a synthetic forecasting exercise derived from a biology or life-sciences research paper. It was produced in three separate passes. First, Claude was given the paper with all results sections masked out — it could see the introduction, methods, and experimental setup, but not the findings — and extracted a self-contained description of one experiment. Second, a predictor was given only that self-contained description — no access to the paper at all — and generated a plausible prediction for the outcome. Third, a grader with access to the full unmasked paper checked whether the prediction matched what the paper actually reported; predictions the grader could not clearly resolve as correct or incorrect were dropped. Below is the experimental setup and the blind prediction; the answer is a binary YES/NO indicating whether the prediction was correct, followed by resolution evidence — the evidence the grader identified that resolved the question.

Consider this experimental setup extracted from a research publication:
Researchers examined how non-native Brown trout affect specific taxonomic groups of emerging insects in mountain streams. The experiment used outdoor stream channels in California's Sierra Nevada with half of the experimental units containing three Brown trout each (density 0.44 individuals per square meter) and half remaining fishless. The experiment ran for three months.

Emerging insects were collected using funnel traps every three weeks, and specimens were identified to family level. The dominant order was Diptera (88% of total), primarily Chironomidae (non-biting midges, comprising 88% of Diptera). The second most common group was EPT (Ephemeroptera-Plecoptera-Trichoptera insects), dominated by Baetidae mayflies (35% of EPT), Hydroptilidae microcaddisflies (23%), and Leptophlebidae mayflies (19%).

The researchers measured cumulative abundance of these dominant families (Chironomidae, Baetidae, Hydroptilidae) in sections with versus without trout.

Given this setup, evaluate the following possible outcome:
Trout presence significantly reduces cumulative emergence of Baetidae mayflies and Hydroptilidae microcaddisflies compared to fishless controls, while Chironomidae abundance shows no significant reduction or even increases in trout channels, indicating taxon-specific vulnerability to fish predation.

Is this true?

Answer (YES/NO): NO